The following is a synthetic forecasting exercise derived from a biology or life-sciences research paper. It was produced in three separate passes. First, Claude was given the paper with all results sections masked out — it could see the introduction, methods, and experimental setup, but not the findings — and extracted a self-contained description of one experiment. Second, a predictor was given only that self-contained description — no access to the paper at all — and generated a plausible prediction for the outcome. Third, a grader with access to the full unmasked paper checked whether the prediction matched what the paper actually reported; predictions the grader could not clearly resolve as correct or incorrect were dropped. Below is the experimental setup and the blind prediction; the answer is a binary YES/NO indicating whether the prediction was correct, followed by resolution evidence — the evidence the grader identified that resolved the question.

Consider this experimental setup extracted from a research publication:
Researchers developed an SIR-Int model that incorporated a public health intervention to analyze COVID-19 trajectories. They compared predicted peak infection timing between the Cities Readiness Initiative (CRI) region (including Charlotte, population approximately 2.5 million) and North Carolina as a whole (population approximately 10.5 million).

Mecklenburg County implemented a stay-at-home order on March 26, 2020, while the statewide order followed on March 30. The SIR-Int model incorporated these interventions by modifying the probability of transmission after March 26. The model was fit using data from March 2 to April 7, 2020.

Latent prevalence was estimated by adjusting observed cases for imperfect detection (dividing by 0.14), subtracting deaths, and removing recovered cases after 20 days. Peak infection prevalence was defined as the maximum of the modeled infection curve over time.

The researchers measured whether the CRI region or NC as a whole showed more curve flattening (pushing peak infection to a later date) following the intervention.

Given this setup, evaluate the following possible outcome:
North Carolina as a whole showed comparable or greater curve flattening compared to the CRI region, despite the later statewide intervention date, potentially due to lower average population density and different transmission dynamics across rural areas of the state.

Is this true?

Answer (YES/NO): NO